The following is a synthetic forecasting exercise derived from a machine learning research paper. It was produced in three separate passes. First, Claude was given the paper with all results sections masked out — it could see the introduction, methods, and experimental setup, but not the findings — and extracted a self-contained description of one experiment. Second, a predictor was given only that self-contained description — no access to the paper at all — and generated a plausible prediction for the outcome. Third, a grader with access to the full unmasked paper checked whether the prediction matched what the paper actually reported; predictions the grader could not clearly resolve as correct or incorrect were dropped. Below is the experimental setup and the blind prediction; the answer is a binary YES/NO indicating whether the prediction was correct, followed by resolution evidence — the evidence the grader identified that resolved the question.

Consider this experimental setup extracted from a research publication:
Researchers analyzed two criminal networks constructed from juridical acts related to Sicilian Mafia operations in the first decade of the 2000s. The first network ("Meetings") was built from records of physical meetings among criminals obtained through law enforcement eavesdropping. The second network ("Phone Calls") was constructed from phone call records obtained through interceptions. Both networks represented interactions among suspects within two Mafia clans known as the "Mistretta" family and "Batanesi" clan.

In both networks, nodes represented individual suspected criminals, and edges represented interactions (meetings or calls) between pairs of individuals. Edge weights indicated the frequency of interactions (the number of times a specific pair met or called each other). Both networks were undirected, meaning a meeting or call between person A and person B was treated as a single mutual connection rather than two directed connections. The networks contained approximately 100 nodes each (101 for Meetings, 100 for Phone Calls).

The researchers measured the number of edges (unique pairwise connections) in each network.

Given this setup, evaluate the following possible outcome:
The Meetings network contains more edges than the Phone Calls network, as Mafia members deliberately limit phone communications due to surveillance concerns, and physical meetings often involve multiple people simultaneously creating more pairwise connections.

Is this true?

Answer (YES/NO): YES